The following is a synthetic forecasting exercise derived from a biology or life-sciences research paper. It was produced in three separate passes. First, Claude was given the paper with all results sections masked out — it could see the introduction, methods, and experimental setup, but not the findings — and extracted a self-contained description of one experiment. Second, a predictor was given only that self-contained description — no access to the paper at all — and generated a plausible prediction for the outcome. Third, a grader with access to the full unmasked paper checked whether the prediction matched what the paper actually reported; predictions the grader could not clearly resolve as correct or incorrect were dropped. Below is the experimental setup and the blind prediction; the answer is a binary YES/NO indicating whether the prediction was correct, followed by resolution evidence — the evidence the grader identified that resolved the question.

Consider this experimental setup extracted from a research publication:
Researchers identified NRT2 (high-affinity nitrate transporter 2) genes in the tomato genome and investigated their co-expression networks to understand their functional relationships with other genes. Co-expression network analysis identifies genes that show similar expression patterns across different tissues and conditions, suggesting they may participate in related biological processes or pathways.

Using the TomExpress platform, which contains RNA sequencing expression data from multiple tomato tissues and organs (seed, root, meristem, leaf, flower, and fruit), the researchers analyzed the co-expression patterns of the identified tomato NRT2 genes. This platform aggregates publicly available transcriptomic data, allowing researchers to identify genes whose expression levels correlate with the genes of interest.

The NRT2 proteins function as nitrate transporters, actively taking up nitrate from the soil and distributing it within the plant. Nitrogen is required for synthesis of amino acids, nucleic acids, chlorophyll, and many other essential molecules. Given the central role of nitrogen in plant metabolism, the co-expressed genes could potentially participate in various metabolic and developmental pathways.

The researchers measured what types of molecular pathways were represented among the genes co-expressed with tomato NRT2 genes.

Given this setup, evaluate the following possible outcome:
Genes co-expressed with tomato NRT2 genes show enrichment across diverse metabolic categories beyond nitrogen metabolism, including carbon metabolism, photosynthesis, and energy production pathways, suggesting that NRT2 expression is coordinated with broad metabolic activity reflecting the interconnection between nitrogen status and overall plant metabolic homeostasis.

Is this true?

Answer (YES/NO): YES